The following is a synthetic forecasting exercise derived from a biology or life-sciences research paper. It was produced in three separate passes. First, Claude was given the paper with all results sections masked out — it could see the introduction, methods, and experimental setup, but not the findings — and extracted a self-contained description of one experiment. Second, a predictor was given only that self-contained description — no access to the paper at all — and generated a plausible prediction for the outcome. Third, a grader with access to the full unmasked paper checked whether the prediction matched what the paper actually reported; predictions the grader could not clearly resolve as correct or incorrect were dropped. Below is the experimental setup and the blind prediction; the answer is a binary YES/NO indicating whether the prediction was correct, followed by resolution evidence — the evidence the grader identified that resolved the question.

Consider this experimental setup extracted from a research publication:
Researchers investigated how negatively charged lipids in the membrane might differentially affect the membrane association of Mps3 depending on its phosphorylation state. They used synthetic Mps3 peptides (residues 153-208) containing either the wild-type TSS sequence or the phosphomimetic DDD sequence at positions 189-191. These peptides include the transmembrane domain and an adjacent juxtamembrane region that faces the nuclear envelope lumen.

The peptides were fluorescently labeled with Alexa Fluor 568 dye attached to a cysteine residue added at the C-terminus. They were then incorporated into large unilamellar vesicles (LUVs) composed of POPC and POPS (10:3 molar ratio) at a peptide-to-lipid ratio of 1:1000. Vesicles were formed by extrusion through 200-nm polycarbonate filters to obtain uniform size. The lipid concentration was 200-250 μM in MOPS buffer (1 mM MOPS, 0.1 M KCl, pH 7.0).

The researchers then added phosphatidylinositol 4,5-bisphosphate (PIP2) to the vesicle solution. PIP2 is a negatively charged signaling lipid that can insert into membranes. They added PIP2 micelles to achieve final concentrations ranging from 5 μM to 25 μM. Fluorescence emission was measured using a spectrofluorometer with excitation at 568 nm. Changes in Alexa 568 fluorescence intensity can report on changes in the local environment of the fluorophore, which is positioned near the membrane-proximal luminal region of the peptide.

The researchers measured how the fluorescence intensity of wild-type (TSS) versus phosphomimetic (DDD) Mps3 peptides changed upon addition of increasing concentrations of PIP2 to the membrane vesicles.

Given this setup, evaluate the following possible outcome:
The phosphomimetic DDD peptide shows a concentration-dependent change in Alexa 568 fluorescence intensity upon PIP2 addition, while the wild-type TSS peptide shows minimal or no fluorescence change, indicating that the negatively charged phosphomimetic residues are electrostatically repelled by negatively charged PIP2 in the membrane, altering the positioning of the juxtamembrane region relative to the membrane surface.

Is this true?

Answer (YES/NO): NO